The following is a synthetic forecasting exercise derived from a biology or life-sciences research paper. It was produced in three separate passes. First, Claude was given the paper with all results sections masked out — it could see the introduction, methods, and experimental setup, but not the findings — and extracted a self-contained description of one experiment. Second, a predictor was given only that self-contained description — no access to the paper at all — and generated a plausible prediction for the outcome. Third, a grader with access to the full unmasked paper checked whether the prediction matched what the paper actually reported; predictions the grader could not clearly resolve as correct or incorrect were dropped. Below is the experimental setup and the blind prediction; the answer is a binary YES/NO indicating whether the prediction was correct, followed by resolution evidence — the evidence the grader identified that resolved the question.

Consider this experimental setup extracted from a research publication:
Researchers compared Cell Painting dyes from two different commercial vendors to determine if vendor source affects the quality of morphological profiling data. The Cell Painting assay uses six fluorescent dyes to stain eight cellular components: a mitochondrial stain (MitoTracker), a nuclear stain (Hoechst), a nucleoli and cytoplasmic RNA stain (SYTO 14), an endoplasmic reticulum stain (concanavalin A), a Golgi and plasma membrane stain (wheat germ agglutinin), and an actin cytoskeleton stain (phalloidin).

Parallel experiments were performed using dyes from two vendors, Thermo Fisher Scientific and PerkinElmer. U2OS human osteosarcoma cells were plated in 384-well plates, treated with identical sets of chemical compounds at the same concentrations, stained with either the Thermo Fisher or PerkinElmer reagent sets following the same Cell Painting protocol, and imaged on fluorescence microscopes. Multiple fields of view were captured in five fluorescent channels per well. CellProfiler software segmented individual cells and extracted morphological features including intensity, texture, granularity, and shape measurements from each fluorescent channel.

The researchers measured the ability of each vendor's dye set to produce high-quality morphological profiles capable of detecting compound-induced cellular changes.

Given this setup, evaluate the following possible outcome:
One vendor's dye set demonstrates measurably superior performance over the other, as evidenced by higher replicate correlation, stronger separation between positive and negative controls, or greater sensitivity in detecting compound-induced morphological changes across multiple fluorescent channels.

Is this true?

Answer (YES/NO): NO